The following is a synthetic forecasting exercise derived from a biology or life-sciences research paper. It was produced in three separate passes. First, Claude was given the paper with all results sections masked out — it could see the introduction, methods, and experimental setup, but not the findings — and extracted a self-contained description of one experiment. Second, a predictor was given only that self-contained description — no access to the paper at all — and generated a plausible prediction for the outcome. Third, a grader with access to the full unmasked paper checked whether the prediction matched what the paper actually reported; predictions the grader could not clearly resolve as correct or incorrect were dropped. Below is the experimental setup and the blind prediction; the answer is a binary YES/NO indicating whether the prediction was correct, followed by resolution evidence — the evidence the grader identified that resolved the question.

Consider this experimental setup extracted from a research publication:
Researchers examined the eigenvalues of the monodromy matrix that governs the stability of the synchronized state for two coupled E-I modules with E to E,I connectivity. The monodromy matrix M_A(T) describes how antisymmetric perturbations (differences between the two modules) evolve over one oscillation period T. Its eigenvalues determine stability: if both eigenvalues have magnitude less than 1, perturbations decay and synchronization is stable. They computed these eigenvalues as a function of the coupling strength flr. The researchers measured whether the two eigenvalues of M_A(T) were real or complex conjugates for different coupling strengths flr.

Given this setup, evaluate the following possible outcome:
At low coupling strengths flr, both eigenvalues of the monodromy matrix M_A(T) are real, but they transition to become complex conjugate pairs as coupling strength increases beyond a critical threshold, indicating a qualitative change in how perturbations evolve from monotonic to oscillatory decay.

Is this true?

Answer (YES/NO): YES